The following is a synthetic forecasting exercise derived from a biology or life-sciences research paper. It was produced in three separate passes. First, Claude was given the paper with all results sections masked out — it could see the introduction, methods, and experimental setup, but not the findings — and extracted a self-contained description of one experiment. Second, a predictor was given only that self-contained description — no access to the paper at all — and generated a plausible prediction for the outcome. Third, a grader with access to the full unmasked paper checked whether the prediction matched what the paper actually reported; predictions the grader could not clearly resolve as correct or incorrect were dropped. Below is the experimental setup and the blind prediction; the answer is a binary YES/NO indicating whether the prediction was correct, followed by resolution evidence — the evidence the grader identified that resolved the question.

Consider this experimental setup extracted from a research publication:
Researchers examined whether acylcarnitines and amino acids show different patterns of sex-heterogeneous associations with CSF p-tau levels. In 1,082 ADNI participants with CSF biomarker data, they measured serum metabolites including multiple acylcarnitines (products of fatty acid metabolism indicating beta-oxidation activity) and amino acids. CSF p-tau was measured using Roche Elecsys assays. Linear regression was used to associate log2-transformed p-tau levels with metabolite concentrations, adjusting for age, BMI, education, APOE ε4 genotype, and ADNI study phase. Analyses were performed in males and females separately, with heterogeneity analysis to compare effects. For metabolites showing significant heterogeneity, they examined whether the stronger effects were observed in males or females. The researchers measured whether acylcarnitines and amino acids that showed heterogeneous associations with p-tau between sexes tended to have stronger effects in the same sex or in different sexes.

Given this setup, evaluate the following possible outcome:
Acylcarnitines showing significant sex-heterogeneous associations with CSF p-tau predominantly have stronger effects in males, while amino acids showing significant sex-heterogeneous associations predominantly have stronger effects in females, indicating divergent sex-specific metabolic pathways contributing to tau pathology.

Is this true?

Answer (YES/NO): NO